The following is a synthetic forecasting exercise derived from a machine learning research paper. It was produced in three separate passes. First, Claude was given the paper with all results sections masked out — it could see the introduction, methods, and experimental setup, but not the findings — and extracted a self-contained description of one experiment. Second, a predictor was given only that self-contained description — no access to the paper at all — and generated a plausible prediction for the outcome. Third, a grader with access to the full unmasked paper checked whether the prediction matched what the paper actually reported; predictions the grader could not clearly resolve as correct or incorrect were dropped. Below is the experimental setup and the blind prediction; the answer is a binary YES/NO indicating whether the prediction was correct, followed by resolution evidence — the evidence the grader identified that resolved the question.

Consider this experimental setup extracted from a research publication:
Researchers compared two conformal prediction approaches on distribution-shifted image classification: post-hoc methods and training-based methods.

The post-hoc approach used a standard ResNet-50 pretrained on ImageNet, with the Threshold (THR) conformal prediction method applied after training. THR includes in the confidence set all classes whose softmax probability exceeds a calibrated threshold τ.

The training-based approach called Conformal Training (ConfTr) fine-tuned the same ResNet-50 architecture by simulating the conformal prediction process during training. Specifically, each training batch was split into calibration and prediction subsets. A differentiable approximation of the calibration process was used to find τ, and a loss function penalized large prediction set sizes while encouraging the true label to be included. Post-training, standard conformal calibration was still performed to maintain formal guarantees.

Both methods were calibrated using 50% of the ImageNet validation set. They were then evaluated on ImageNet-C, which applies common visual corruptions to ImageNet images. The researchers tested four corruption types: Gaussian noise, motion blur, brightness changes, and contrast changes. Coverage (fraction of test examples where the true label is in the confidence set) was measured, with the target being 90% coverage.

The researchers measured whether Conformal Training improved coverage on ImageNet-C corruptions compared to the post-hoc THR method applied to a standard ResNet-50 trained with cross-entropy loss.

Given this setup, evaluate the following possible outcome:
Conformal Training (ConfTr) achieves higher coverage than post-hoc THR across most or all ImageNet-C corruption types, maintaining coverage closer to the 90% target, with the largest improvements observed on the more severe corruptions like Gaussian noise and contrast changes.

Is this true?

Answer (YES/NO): NO